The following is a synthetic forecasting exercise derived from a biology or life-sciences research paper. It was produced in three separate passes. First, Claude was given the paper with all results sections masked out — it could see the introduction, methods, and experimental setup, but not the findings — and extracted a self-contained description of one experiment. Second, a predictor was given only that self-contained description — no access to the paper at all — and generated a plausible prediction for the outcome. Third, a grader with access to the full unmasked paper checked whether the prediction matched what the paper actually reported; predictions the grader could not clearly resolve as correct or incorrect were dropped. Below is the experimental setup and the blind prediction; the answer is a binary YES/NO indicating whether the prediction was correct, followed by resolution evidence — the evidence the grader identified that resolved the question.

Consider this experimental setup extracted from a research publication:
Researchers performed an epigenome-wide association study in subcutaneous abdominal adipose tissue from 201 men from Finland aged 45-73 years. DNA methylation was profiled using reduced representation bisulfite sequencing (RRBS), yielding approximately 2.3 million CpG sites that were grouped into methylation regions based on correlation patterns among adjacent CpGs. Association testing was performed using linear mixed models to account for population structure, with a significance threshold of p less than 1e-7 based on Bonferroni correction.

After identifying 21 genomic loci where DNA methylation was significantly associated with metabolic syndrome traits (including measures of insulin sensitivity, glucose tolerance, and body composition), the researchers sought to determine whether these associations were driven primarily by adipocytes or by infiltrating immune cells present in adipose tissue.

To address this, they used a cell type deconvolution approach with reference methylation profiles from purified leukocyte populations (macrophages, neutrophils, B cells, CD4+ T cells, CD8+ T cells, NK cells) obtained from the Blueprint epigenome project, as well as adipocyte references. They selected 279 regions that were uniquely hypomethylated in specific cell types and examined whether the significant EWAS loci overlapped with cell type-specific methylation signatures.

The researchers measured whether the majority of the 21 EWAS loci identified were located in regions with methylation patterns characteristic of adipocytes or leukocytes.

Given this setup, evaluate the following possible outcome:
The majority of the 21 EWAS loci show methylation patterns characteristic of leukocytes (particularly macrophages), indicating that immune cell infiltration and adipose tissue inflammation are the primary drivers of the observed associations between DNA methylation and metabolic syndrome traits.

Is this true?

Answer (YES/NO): NO